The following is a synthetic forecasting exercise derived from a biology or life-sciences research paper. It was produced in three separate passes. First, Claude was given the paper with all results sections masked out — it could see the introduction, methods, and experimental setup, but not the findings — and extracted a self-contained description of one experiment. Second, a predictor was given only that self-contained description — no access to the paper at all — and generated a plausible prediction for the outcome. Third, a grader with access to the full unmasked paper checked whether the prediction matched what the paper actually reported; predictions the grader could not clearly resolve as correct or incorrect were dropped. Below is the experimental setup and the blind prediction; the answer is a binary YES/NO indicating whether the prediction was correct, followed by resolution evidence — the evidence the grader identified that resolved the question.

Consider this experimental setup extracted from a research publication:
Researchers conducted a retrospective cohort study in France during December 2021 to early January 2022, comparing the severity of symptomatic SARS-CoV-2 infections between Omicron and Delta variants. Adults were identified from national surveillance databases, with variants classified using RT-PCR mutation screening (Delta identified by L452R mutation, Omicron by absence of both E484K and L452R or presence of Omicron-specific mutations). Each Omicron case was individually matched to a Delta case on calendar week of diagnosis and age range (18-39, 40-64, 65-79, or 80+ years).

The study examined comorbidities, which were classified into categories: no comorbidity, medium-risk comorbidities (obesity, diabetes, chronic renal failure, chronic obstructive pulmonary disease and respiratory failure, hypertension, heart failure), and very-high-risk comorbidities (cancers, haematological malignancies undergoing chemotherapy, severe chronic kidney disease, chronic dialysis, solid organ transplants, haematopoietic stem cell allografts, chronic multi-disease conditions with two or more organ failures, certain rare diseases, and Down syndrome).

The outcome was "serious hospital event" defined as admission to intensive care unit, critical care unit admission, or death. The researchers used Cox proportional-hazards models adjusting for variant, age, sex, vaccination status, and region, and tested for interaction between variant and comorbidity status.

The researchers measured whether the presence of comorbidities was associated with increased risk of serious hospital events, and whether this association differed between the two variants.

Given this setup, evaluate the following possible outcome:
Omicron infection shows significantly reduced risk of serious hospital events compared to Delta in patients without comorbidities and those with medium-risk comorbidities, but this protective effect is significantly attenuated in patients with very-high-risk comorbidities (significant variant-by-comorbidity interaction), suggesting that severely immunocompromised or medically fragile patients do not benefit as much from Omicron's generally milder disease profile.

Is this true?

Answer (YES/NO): NO